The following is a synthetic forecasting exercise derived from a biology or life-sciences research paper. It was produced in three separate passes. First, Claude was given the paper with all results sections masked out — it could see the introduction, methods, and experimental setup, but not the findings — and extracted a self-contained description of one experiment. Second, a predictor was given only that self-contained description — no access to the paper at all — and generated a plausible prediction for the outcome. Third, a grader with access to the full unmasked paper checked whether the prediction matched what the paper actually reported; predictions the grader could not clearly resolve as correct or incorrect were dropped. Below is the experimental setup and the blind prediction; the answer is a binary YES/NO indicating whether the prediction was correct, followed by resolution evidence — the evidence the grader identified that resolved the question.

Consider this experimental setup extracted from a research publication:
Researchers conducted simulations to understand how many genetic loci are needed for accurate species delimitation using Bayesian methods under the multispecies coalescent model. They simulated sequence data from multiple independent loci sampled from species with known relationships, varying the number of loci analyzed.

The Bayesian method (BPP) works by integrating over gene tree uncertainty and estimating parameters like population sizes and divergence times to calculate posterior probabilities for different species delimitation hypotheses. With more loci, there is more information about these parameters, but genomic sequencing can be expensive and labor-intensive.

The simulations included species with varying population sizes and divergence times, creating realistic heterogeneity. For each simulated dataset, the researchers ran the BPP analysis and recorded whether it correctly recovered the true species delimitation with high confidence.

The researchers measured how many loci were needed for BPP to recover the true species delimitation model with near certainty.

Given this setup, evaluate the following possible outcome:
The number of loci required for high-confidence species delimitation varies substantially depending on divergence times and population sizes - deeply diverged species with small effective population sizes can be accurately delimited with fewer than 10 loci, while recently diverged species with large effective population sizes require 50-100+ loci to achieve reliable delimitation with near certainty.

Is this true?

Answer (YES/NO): NO